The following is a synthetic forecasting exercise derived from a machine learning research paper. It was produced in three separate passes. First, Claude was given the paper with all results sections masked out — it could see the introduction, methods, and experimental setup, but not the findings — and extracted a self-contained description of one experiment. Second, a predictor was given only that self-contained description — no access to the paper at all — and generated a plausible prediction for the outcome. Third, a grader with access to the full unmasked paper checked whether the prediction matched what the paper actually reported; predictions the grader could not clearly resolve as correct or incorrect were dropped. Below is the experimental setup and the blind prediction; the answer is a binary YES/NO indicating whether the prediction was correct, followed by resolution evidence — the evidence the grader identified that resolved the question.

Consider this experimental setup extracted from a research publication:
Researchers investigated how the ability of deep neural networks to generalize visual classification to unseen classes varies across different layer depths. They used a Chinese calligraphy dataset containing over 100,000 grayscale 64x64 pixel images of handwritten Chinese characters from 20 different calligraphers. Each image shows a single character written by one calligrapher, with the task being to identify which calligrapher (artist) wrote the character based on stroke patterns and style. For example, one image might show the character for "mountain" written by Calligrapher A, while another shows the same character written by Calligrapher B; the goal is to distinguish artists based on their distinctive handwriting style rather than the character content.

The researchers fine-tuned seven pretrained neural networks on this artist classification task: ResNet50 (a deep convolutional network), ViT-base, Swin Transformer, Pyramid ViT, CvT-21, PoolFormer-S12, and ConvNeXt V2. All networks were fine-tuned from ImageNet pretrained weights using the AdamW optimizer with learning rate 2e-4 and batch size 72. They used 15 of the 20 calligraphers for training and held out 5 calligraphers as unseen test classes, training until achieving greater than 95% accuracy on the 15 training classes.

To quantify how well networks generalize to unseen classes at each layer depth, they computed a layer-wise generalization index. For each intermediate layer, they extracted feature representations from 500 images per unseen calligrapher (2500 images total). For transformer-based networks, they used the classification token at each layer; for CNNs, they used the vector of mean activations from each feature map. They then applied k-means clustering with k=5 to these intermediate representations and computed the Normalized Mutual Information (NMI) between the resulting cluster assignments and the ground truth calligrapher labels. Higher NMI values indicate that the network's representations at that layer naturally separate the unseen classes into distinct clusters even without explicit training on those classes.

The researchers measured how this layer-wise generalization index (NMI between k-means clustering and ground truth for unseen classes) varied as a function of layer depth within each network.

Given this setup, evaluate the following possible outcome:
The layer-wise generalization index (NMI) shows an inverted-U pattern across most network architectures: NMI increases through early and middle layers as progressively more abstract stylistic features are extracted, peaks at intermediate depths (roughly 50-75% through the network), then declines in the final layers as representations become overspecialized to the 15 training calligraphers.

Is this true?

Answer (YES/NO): NO